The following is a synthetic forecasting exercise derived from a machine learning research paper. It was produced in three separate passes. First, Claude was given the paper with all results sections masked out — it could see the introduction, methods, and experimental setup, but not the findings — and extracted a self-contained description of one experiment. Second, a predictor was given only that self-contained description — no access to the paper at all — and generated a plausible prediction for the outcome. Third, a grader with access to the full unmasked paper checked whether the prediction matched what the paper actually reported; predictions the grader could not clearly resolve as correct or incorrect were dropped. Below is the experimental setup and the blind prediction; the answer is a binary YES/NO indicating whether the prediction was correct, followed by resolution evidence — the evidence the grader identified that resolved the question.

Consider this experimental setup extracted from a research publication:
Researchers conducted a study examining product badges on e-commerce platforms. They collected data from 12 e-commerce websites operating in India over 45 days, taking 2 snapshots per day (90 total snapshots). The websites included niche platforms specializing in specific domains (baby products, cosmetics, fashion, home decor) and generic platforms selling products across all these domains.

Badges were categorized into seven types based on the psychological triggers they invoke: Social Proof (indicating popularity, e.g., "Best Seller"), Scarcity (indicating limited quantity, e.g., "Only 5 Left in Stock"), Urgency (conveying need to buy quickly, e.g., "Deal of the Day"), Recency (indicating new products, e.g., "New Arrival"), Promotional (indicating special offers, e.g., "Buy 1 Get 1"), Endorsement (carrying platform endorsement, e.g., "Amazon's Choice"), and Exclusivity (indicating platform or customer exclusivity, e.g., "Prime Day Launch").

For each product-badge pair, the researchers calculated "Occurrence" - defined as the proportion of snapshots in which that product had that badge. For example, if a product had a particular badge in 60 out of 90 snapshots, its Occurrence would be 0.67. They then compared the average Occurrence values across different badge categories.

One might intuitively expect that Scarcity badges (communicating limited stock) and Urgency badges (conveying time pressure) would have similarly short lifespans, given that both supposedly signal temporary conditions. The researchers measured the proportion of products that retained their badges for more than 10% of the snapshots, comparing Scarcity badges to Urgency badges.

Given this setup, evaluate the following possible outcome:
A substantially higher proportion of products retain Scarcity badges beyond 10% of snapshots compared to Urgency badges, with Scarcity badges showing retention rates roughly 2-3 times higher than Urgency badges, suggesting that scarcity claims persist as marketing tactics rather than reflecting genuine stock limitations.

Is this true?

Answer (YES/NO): NO